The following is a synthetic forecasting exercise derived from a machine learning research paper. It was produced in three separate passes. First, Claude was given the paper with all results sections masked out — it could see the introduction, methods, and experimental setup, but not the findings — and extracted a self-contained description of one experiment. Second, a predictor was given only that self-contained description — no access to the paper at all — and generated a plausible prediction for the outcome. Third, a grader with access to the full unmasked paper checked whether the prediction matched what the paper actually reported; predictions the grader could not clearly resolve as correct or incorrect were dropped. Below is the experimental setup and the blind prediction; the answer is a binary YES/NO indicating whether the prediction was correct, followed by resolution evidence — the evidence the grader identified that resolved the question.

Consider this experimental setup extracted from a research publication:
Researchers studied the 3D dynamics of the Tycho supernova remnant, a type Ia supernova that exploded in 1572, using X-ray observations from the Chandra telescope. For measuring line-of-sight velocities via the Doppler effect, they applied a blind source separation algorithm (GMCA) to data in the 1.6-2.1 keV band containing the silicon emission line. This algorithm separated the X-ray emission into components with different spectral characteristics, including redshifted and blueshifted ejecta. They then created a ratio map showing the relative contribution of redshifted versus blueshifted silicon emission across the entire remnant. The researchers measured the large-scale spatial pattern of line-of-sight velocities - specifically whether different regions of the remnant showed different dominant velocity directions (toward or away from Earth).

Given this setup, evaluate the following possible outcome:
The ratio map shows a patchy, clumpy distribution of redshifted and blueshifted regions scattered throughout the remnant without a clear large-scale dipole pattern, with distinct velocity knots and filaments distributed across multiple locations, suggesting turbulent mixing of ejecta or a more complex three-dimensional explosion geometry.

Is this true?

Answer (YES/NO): NO